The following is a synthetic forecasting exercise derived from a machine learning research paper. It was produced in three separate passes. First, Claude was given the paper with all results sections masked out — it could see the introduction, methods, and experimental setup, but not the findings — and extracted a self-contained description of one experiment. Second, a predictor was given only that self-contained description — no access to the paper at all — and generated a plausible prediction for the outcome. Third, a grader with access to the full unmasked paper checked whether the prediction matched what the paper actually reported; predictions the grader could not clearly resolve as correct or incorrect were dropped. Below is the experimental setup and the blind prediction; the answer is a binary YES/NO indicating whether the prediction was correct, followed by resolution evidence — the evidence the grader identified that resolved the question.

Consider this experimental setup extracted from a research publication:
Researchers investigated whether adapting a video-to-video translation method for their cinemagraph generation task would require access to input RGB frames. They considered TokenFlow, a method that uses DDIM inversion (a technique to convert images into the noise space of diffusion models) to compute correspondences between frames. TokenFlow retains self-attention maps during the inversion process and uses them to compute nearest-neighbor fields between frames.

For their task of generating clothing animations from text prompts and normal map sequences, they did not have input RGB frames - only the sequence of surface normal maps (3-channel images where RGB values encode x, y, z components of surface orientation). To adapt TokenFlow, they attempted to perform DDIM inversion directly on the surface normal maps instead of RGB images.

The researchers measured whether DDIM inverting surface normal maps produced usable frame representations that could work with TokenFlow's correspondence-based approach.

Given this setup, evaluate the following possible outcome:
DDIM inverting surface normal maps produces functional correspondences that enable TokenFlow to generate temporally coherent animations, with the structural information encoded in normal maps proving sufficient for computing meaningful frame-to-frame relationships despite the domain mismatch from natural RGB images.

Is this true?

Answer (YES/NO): NO